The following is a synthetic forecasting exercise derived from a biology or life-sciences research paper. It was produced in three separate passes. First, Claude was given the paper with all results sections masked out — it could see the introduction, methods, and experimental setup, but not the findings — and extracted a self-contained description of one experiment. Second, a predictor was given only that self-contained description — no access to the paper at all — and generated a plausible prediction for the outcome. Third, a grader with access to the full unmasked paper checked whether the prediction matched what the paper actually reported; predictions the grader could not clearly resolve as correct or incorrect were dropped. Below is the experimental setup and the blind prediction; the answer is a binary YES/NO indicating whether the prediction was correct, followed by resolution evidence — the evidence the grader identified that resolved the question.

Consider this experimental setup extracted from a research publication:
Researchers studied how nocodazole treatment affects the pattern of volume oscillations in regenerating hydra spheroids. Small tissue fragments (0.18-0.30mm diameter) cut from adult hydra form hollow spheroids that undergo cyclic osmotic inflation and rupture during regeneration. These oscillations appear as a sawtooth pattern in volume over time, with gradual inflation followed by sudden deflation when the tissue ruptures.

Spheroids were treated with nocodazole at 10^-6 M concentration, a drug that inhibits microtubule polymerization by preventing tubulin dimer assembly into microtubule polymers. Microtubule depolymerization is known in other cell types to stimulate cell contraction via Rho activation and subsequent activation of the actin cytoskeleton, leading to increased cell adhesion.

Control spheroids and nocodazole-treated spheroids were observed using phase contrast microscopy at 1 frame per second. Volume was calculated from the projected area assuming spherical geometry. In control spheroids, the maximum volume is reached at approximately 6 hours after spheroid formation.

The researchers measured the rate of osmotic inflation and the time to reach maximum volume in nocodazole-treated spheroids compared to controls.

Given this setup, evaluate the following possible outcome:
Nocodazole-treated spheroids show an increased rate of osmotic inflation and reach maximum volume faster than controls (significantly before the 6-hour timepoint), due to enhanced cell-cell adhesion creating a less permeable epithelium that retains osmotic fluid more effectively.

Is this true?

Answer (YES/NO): NO